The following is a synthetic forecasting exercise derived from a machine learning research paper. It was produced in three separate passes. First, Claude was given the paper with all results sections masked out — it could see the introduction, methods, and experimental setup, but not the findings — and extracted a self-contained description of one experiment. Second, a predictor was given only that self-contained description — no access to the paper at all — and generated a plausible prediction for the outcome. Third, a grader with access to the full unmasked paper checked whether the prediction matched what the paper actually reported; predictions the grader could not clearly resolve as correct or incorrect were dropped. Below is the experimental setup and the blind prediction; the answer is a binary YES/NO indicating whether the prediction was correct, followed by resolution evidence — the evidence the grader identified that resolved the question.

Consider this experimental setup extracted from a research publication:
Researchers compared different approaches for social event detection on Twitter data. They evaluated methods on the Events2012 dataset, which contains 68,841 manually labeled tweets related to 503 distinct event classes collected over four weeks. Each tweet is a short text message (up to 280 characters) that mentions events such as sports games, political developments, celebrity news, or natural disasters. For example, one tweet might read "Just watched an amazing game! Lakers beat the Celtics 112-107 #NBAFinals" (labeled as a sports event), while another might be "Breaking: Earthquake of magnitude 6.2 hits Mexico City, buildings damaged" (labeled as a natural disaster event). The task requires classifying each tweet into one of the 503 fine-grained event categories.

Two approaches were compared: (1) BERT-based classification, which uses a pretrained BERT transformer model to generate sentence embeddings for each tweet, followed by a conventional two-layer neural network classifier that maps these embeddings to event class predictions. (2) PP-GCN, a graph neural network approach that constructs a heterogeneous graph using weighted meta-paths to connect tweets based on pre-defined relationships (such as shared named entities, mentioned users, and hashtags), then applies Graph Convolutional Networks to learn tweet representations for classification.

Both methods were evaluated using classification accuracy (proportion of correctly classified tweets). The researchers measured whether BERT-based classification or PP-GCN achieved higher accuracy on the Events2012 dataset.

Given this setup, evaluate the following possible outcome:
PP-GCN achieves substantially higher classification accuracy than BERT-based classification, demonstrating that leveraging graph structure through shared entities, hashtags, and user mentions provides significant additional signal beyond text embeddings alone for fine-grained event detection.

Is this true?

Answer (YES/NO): NO